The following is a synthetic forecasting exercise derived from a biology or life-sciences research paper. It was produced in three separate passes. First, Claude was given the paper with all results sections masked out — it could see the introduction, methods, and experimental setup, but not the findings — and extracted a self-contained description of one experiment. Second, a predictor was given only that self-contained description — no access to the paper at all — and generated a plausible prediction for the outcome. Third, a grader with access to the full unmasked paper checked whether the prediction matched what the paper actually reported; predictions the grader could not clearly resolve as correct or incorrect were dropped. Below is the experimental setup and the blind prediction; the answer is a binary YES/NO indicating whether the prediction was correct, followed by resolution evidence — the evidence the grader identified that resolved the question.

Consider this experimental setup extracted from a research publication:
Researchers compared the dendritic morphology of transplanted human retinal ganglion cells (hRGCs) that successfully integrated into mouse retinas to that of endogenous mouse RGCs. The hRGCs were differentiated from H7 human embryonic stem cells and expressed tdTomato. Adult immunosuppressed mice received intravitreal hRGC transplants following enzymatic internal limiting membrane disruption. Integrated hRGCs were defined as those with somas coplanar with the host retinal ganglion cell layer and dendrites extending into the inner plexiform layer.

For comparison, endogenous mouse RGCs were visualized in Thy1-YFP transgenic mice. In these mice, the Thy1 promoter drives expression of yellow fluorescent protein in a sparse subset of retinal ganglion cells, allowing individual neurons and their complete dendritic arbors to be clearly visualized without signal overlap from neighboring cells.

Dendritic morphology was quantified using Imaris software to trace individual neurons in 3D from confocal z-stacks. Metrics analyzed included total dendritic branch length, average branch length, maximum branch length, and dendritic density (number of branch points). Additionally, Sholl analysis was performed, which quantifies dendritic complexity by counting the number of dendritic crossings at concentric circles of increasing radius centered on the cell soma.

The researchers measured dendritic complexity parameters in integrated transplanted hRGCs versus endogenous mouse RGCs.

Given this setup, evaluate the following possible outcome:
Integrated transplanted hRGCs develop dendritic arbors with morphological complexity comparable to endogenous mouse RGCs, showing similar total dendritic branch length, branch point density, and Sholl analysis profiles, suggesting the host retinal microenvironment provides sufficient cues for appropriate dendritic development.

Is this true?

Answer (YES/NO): NO